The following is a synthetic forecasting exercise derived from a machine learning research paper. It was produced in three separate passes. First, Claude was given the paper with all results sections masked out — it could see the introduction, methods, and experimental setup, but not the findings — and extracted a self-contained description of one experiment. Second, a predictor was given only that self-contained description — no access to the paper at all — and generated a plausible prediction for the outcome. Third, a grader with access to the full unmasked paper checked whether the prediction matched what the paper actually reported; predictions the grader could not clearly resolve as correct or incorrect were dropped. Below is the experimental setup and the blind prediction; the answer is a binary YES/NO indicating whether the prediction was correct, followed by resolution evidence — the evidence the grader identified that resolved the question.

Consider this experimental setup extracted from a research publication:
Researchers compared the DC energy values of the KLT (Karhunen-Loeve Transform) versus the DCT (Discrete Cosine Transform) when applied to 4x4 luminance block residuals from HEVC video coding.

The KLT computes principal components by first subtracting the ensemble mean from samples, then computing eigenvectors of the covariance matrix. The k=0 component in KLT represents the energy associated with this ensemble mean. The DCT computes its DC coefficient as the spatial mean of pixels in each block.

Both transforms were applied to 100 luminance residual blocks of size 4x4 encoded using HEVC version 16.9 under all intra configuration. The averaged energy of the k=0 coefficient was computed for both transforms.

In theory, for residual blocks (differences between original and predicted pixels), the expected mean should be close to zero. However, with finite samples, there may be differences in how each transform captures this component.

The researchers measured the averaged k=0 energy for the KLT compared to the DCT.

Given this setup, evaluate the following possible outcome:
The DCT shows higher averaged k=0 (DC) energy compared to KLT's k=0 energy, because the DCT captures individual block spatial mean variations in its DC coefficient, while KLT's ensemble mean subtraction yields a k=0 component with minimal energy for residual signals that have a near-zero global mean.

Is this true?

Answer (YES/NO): NO